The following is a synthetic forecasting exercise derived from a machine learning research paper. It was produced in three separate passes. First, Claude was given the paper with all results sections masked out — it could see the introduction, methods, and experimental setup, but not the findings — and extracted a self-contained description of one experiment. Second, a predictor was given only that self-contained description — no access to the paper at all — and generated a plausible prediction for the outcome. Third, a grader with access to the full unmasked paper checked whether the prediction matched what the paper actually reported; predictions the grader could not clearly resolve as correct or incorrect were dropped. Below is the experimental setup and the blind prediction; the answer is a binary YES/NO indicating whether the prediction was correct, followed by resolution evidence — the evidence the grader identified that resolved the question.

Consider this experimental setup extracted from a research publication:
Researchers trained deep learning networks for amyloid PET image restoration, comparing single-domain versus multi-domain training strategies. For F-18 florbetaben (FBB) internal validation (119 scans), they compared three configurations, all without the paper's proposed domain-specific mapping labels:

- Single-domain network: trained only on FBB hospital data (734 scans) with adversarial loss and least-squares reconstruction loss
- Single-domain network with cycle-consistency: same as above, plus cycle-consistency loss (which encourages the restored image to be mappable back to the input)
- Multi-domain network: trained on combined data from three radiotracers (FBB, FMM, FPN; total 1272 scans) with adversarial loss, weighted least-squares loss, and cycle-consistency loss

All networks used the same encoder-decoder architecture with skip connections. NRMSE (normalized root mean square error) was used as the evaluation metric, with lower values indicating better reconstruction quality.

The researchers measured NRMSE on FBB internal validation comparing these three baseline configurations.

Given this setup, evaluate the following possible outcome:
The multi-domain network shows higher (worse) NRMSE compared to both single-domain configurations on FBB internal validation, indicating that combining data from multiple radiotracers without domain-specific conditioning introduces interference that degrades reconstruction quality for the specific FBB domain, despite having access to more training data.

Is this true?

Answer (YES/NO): NO